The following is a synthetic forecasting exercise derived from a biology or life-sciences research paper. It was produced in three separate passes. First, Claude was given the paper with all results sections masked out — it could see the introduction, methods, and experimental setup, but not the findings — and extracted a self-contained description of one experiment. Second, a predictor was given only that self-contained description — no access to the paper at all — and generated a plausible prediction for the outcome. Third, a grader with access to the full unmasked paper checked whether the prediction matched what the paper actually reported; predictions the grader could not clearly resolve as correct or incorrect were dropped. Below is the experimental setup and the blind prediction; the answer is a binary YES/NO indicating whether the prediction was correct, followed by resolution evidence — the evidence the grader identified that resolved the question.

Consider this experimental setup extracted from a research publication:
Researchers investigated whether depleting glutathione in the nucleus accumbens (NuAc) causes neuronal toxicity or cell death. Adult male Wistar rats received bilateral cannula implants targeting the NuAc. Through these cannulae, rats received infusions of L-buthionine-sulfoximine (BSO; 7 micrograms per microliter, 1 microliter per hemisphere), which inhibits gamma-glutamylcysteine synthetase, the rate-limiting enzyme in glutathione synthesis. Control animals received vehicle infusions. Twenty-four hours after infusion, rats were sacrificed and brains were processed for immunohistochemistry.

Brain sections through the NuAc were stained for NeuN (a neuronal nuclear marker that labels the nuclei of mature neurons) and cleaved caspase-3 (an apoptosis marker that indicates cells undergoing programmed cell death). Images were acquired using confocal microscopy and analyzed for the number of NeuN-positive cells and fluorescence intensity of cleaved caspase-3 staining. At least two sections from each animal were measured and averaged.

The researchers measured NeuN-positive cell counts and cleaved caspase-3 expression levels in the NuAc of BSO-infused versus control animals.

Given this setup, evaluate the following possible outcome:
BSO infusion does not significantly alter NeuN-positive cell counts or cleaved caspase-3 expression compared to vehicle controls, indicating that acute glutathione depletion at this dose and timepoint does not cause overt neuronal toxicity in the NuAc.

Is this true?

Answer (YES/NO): YES